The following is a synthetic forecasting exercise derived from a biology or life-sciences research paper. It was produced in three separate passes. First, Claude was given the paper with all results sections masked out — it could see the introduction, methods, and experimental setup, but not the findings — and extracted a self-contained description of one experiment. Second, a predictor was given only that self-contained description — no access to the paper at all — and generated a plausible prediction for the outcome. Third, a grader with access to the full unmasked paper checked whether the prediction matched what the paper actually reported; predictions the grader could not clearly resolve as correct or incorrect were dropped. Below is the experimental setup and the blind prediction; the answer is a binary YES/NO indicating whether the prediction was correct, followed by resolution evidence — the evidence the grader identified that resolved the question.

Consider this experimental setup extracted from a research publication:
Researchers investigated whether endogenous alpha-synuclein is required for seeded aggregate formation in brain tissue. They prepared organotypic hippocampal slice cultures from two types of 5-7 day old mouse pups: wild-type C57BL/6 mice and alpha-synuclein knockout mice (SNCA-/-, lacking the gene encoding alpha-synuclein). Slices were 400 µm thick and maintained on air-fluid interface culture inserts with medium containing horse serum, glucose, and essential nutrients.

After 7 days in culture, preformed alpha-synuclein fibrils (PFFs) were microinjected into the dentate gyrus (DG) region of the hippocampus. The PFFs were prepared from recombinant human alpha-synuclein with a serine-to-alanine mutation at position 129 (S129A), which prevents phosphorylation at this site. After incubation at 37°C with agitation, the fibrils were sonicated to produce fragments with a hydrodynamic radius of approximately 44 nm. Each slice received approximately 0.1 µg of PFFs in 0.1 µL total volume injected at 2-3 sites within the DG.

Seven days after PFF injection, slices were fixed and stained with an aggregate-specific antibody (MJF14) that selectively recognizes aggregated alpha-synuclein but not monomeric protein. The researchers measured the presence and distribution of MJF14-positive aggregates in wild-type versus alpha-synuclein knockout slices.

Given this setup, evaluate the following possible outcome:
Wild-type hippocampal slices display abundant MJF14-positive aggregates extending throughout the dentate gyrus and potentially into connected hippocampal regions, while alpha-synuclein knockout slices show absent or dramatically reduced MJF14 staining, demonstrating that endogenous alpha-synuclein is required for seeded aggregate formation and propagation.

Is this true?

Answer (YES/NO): YES